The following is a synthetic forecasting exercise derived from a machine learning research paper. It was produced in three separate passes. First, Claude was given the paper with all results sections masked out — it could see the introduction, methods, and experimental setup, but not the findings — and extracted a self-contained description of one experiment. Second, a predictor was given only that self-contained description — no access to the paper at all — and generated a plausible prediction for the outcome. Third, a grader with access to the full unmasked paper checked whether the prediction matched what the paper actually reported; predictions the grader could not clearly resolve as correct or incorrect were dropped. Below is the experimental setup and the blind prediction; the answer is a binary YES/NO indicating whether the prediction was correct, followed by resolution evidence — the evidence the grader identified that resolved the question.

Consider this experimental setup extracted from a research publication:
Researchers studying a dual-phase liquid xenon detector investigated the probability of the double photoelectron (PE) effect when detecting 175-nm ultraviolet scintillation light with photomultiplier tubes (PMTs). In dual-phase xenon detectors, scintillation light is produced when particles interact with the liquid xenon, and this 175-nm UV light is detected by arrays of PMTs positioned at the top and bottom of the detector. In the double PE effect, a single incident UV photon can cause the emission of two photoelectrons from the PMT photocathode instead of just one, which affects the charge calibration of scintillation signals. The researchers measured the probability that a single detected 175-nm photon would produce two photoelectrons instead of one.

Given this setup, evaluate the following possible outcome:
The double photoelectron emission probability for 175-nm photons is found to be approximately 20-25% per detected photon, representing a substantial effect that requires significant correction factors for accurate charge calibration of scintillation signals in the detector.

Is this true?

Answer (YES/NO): YES